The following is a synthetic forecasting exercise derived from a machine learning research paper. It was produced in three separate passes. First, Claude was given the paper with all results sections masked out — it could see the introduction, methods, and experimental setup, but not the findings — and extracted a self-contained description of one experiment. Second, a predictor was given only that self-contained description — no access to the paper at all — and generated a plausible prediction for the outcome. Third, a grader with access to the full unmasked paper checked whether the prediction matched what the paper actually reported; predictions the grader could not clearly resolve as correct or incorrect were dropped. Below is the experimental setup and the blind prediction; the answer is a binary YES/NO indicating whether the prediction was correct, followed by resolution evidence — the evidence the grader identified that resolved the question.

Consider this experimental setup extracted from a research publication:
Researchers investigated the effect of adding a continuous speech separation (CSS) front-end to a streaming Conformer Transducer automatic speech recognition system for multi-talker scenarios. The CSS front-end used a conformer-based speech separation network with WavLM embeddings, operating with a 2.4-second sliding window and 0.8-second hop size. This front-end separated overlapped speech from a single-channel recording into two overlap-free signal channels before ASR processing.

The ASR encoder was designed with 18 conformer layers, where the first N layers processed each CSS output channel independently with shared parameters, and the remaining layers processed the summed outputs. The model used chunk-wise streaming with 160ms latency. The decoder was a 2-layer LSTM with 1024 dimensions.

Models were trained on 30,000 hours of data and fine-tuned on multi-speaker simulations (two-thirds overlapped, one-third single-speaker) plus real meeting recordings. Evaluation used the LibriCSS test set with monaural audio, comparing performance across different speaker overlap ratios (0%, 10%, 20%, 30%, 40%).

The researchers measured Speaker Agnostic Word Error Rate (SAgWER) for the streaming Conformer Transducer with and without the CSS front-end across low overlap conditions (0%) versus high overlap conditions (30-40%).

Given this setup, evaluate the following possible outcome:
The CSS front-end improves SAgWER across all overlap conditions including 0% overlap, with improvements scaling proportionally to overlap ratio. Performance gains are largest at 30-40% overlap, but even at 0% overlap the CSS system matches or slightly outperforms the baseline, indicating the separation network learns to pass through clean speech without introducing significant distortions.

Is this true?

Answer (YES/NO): NO